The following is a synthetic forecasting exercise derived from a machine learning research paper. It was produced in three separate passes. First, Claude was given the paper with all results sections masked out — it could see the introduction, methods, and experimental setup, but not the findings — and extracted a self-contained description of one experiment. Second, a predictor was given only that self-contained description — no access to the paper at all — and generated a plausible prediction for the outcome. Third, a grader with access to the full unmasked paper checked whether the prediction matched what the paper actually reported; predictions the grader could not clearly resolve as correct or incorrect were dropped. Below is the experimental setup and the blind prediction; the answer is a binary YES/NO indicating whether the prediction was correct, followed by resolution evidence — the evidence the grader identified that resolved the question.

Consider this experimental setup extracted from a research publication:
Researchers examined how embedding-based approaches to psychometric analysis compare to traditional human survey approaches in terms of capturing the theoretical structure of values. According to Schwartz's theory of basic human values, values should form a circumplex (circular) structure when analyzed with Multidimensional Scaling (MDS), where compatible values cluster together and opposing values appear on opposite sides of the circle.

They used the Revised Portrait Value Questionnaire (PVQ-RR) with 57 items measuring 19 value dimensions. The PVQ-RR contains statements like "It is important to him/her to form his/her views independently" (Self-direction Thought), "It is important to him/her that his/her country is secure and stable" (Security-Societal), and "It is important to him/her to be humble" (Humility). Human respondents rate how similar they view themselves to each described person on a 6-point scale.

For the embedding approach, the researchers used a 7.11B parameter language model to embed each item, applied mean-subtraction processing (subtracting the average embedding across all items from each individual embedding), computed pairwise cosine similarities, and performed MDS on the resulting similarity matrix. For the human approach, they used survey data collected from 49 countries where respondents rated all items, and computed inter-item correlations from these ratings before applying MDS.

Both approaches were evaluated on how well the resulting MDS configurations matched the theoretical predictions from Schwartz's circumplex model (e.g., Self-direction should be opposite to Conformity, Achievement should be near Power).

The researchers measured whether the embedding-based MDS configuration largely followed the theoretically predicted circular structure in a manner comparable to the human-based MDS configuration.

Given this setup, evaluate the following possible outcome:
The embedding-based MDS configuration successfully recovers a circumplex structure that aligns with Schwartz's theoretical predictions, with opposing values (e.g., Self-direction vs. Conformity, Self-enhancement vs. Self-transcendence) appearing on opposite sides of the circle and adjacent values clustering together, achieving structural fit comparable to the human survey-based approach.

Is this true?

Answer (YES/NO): YES